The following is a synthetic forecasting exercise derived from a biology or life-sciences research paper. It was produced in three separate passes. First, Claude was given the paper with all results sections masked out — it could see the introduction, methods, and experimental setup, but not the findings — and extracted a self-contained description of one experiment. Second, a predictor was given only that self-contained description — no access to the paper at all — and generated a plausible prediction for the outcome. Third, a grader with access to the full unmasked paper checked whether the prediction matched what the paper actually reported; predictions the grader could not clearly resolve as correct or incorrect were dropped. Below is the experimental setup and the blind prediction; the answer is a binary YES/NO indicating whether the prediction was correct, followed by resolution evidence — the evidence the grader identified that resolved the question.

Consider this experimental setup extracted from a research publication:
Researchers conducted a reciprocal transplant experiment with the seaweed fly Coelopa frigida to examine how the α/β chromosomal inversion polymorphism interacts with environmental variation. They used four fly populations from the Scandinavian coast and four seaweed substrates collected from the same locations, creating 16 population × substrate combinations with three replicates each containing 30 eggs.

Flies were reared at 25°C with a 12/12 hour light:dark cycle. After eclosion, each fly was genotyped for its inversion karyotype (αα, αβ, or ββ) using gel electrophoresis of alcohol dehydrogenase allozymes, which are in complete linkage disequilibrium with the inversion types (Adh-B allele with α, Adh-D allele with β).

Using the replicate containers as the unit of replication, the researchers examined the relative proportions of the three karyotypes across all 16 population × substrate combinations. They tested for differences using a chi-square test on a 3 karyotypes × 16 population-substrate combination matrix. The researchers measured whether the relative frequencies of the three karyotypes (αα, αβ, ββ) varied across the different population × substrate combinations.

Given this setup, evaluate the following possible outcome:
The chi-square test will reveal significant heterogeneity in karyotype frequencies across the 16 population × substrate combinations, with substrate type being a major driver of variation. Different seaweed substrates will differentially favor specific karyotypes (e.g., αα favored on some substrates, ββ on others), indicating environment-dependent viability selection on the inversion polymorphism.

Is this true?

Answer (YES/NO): YES